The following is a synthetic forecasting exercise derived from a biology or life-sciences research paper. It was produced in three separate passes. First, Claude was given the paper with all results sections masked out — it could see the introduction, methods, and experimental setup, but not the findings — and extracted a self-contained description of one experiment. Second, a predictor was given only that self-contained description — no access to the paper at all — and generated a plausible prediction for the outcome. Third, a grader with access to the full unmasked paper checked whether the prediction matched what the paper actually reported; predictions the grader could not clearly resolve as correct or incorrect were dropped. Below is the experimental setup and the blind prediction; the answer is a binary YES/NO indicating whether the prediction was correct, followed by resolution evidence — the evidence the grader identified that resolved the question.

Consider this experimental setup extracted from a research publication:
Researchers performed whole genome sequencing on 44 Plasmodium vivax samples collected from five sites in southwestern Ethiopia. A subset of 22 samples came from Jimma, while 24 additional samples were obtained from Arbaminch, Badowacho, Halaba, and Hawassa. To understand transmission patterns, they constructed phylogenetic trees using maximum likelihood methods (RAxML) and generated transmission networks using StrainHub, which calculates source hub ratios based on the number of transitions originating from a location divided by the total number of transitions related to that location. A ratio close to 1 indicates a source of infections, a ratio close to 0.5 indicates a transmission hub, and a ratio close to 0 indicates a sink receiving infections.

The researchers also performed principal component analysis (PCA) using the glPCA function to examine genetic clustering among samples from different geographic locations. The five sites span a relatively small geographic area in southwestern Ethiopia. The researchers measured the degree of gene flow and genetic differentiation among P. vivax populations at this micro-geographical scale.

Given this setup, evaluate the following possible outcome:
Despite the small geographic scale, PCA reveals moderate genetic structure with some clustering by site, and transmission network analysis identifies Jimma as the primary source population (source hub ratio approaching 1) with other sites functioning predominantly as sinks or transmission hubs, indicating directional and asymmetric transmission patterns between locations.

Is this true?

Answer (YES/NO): NO